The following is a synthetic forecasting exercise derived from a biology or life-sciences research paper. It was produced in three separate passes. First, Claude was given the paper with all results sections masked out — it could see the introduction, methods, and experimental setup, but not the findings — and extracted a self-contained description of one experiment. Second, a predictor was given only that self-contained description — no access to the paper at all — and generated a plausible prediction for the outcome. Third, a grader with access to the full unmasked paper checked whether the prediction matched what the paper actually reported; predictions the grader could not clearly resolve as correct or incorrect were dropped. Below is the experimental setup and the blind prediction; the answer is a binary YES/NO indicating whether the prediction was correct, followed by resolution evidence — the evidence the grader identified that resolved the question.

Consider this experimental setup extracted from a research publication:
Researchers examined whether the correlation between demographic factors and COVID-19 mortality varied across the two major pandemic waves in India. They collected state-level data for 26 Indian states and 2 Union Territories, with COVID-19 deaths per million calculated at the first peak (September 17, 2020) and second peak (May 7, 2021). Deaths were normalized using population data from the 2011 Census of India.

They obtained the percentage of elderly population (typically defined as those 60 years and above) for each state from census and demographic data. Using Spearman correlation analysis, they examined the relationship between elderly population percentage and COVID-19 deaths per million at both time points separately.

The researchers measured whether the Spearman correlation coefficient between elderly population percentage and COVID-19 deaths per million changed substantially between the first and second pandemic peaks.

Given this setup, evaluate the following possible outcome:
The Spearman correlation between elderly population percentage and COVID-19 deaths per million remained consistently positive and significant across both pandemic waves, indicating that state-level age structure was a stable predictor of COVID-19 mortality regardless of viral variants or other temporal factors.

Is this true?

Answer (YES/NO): YES